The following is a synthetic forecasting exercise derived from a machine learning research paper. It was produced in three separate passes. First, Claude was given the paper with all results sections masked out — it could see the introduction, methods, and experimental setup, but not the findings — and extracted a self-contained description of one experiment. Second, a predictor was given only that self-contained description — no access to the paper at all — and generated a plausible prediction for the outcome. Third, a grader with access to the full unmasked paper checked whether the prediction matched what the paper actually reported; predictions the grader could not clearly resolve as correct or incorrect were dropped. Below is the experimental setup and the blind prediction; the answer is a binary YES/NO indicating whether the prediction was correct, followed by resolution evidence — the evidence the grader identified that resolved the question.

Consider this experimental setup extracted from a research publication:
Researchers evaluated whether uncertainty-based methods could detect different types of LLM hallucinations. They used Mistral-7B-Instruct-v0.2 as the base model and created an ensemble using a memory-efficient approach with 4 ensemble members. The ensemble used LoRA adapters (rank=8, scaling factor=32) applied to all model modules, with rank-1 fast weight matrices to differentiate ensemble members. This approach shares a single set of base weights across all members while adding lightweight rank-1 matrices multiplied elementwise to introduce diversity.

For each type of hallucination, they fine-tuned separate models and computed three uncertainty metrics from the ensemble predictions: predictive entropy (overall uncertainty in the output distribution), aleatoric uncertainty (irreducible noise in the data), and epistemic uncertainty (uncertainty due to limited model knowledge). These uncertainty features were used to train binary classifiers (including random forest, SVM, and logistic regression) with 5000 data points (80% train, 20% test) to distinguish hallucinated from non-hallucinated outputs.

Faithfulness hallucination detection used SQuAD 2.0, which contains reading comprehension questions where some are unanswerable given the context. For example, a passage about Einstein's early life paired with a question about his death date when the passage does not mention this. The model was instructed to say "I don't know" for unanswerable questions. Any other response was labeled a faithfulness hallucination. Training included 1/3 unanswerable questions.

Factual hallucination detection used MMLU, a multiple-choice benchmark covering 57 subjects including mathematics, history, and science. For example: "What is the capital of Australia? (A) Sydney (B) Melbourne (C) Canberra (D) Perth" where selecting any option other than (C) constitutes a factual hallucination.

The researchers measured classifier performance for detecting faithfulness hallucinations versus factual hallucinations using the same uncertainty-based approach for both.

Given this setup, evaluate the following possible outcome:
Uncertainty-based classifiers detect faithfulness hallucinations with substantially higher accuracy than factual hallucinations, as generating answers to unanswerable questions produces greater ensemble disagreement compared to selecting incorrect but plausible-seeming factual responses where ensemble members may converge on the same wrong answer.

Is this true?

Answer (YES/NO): YES